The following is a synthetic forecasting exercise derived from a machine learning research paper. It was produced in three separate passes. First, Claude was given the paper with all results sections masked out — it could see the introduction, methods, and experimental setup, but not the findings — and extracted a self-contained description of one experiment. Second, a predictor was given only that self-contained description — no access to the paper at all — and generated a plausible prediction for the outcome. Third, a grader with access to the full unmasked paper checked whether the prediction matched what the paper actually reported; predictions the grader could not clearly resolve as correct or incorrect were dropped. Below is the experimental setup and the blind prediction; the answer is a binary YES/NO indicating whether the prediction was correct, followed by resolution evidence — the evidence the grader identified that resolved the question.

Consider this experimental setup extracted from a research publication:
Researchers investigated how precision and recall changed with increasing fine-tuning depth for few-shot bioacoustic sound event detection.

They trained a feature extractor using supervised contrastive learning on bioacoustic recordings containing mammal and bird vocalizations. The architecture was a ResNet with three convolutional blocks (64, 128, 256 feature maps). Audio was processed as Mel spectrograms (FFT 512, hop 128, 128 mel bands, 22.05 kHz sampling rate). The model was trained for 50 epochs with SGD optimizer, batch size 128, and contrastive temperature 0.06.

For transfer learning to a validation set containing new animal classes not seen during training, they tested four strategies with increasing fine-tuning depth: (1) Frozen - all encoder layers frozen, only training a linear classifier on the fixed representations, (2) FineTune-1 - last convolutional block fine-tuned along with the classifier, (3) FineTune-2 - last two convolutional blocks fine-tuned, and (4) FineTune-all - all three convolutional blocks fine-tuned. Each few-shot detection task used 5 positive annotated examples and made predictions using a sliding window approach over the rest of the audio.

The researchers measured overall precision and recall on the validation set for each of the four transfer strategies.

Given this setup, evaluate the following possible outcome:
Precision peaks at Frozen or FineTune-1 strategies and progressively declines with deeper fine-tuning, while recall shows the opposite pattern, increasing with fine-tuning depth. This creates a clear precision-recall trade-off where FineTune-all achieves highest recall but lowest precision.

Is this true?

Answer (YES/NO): NO